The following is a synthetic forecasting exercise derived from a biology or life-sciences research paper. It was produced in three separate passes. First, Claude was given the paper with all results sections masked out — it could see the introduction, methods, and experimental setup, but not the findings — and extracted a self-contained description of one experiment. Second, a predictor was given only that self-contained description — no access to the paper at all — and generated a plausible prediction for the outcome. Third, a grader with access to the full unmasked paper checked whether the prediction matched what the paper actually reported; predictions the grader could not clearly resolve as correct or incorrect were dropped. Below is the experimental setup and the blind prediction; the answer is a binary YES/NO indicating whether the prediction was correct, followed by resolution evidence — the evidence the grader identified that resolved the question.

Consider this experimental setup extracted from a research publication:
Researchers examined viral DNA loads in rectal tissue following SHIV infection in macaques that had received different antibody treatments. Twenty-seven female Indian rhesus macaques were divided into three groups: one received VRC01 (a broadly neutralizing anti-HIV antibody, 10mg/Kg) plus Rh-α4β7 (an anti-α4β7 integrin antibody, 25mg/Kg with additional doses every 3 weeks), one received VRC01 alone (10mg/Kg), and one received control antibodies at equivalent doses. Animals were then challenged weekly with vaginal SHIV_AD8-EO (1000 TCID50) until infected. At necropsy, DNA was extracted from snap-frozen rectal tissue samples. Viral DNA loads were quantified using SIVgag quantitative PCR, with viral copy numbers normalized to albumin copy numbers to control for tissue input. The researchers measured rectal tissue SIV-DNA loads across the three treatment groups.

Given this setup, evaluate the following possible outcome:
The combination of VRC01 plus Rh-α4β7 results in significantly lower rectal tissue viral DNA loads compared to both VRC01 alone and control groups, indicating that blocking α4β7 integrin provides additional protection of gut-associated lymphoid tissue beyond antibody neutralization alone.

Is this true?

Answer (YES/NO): NO